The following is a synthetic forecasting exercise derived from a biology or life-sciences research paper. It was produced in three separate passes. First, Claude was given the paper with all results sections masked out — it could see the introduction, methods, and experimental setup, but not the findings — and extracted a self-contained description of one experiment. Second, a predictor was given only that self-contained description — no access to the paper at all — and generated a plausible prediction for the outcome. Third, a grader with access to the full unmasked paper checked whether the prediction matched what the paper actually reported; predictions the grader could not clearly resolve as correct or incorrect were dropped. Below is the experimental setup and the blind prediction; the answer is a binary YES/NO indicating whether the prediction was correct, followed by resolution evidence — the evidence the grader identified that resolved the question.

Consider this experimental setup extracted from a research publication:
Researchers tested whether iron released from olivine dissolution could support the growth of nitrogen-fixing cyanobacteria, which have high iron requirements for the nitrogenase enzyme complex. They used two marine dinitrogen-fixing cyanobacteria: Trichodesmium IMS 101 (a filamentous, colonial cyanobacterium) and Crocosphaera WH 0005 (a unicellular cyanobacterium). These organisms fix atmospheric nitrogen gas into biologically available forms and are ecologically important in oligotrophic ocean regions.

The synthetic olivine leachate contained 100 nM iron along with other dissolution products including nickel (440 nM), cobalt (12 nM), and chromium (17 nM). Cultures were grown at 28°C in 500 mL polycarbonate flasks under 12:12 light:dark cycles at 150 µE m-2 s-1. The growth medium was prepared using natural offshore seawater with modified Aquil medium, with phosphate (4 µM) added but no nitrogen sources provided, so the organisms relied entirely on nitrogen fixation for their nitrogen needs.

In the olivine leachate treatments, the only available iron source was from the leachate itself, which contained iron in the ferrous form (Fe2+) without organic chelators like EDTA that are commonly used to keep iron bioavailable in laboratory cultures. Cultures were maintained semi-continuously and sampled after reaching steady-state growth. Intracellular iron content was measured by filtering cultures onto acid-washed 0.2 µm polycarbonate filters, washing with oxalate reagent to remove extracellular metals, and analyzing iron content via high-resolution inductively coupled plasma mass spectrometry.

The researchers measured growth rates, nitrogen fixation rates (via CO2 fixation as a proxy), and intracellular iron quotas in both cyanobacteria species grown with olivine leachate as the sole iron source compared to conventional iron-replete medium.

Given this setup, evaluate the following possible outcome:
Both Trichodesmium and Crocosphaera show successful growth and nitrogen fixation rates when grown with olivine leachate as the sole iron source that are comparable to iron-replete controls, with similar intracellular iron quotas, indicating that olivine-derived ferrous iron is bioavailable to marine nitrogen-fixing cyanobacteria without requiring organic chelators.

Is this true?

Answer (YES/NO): NO